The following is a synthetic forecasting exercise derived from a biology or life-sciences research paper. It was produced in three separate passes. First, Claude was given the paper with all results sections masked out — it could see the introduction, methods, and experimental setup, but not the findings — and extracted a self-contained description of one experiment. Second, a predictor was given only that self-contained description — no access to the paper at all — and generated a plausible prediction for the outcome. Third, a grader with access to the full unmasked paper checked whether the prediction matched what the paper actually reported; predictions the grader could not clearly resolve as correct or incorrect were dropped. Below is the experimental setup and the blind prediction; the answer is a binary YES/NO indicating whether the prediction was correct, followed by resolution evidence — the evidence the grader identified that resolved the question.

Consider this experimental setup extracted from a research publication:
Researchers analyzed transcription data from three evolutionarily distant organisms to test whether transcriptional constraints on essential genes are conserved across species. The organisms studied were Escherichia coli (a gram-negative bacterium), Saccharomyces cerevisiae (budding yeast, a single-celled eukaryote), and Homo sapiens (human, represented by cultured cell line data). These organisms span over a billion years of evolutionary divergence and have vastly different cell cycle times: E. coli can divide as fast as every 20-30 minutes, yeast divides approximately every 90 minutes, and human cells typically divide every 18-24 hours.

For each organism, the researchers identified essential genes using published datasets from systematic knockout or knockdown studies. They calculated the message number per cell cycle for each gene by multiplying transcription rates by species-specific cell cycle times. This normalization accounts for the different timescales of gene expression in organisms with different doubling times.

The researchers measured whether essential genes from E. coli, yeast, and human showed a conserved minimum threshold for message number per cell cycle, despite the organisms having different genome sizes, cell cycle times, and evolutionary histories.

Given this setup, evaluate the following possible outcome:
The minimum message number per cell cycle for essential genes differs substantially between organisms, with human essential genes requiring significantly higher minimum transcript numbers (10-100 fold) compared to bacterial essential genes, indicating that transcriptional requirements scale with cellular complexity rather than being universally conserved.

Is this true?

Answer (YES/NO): NO